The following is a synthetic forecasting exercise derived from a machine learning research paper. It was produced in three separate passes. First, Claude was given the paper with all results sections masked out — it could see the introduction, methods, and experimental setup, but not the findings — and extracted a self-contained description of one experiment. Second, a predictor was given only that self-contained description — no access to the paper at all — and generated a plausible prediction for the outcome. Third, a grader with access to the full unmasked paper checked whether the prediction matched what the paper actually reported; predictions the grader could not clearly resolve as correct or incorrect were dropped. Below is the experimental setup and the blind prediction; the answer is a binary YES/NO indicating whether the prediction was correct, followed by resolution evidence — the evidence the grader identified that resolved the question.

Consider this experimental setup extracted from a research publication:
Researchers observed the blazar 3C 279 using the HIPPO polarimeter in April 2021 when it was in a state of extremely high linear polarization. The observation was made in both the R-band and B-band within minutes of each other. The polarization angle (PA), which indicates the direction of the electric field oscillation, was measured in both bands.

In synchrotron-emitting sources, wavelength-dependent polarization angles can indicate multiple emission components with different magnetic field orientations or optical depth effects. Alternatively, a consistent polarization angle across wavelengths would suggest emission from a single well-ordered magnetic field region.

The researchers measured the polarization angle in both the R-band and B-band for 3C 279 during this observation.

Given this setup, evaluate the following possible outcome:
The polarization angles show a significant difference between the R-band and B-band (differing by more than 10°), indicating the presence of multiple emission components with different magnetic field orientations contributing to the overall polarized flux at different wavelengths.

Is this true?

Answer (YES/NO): NO